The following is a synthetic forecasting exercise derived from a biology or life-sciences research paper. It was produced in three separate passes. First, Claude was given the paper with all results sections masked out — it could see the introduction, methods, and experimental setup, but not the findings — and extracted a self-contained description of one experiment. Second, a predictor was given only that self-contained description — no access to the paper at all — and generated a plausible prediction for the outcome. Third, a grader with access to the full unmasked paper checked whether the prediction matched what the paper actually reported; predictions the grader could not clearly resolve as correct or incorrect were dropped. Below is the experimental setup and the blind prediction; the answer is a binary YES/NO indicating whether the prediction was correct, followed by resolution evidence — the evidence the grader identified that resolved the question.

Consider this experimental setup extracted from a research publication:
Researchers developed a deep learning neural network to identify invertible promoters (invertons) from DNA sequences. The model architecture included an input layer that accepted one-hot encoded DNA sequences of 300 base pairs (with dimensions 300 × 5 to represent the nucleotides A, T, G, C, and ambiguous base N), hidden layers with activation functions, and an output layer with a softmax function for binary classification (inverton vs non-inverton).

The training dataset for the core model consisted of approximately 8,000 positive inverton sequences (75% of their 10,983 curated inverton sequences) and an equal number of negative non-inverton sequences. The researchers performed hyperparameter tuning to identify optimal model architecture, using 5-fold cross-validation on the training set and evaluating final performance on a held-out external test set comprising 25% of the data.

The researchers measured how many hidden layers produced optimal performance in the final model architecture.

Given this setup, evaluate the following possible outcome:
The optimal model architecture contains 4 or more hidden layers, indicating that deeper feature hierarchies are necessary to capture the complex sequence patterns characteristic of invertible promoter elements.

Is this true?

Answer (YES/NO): NO